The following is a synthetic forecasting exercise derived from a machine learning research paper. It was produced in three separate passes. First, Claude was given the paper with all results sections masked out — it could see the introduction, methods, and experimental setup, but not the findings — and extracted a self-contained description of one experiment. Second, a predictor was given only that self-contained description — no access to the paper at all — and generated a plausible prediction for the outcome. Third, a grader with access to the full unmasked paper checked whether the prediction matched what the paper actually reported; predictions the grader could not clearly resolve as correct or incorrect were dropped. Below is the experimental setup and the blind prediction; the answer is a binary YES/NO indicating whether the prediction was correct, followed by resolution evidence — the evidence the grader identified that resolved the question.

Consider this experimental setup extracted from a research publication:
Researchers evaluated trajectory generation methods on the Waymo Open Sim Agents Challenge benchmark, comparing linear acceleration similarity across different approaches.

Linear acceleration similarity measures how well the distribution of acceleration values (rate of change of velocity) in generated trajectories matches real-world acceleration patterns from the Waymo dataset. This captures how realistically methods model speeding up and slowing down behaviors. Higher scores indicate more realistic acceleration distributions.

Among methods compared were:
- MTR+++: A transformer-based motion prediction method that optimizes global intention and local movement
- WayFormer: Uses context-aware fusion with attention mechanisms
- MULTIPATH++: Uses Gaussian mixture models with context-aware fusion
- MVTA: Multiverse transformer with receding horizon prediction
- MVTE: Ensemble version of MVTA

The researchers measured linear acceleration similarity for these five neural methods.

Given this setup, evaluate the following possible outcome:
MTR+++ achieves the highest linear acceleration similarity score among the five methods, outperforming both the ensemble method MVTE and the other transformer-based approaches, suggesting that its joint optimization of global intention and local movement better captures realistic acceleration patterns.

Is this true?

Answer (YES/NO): NO